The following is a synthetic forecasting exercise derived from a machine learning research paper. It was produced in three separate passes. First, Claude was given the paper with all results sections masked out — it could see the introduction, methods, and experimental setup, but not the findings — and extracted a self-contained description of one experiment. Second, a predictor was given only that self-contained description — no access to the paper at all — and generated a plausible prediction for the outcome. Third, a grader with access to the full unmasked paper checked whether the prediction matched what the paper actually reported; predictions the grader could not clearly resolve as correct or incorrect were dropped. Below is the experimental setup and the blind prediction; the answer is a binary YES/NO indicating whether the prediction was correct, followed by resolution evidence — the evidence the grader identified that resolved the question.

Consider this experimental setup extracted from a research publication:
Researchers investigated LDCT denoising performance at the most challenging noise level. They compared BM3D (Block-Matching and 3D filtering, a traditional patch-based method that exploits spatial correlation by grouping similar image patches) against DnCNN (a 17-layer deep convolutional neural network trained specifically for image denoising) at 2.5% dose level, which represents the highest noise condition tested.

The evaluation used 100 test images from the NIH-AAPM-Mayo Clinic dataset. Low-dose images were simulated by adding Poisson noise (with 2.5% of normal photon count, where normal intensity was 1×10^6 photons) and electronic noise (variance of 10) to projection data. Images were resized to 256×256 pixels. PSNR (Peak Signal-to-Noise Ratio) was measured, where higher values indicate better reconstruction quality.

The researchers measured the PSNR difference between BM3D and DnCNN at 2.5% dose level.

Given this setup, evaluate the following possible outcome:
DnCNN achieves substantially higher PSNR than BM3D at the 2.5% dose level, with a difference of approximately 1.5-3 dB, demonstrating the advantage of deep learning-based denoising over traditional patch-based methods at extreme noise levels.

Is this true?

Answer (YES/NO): NO